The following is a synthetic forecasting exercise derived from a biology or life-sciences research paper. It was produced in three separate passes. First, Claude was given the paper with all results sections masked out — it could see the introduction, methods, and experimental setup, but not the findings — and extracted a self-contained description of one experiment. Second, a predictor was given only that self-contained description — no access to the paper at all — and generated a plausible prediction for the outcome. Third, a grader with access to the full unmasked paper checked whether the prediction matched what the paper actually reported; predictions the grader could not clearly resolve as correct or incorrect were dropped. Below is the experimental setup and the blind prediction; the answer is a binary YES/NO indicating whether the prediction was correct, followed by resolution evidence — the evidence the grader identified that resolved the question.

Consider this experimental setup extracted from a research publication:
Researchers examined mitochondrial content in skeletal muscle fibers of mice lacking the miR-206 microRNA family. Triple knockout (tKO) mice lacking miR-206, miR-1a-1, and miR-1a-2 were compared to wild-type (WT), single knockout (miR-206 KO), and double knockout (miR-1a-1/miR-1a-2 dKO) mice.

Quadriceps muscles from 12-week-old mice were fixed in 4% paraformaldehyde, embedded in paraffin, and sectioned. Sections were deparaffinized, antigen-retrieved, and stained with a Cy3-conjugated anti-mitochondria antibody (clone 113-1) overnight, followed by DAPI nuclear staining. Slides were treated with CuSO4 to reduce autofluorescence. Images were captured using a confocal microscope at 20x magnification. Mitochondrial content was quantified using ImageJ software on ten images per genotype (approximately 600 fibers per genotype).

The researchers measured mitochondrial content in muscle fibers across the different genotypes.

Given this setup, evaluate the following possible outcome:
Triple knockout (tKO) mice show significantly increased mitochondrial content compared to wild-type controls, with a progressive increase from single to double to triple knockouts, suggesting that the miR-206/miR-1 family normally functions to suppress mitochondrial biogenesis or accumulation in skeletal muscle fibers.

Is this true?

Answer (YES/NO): NO